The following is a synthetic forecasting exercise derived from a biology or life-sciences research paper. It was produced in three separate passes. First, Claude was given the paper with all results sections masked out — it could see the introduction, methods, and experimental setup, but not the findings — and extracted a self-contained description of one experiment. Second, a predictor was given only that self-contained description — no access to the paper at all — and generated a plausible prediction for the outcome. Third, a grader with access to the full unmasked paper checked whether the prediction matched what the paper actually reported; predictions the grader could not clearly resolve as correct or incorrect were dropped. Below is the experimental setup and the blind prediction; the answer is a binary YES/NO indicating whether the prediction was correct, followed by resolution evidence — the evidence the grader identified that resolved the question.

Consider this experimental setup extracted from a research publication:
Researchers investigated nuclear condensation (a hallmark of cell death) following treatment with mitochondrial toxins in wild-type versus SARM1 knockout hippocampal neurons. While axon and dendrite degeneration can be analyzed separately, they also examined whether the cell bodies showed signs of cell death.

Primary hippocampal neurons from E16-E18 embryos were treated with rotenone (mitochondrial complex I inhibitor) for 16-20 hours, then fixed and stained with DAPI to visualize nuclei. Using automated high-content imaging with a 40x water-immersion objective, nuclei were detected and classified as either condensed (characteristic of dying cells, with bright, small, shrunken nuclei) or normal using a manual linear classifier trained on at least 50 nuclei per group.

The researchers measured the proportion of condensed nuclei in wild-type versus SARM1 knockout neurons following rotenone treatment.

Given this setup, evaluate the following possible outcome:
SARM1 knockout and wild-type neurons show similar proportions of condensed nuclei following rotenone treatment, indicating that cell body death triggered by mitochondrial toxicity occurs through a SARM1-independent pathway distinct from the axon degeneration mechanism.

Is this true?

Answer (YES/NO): YES